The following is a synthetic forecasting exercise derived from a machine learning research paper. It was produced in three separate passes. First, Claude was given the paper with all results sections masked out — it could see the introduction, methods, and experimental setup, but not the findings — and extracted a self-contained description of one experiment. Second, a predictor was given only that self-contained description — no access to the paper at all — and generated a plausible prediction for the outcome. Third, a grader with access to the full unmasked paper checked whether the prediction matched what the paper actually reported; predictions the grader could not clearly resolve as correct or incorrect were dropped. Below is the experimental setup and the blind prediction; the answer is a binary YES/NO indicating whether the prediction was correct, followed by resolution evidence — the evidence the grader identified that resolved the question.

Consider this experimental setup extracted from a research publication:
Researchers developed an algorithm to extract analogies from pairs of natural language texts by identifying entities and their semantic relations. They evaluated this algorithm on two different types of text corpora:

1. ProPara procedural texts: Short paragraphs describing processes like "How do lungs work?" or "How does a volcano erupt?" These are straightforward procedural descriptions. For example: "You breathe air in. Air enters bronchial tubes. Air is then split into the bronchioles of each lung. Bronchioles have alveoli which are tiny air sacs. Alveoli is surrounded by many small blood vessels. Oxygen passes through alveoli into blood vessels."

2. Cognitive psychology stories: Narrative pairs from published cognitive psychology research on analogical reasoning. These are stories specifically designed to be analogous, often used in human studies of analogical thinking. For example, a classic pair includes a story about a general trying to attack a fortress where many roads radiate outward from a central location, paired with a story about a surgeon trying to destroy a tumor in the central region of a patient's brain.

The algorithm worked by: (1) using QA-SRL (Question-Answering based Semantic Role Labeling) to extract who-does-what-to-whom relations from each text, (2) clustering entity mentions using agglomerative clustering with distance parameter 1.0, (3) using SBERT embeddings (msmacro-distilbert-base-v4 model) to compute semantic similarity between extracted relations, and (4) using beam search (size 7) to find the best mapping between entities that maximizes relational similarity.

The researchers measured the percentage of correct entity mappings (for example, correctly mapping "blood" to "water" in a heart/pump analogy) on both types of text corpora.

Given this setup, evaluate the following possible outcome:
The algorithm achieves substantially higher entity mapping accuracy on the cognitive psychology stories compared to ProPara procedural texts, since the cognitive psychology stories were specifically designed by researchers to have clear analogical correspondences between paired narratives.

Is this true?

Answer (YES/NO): YES